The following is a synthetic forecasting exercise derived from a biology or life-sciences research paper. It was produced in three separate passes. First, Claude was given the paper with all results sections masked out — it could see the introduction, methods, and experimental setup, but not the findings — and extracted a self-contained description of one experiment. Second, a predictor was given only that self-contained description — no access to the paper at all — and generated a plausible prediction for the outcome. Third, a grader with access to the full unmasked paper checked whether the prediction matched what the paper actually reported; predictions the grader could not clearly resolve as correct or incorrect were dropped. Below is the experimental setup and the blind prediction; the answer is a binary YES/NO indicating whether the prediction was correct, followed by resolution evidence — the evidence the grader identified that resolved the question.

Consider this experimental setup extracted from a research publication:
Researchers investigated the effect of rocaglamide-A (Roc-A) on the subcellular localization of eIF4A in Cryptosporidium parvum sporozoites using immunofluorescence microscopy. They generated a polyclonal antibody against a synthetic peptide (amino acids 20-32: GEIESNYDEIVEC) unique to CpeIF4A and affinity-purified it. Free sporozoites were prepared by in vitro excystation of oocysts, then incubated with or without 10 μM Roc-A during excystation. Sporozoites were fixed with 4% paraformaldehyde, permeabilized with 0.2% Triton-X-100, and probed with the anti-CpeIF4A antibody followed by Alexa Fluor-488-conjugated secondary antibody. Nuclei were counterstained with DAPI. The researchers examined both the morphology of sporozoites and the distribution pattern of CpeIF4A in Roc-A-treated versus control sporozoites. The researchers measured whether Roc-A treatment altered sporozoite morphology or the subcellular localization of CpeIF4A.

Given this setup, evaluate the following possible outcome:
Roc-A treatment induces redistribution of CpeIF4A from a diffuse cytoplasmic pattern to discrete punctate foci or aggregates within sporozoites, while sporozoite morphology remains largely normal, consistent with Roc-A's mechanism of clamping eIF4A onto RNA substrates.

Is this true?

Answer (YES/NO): NO